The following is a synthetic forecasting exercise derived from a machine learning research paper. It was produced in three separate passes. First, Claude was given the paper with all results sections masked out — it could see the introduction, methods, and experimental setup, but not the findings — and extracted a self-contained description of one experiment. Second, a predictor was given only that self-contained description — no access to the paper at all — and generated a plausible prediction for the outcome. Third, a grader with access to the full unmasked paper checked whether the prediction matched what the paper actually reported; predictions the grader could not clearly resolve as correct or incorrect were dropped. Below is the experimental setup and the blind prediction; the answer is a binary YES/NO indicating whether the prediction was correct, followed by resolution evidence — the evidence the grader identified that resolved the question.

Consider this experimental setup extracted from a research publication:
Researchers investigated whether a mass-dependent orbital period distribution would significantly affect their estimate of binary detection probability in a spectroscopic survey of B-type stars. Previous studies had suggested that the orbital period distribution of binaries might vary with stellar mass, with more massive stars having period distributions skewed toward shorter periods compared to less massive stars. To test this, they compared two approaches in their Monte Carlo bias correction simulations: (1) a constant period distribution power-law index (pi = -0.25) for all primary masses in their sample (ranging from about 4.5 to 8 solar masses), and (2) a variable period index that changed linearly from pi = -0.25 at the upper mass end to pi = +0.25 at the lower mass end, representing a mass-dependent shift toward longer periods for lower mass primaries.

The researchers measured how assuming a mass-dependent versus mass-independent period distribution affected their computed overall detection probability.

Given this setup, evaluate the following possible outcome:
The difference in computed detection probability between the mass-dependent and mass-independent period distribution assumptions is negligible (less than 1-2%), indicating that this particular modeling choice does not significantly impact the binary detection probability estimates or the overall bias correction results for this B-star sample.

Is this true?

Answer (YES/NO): NO